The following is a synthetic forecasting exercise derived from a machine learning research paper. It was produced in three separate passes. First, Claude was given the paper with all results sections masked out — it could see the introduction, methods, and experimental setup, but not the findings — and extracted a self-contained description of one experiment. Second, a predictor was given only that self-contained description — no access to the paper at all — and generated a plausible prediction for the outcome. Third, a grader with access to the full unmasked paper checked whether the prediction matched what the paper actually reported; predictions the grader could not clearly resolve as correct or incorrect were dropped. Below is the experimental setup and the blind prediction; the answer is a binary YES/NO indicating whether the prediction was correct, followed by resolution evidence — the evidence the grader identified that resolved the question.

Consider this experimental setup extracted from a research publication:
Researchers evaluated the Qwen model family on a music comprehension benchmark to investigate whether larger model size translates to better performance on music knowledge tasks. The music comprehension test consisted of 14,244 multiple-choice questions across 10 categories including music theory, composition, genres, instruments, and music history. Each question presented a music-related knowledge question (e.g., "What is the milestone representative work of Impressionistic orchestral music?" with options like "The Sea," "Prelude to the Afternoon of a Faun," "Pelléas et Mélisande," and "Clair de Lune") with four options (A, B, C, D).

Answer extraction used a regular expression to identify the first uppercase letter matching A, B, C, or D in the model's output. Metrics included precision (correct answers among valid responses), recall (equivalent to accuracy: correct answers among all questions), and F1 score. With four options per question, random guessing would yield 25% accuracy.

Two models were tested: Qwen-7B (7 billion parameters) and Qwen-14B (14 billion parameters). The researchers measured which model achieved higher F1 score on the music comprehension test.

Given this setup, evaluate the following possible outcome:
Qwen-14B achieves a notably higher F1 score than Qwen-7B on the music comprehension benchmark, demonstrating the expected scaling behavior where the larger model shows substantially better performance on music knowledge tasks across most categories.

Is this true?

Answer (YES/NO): NO